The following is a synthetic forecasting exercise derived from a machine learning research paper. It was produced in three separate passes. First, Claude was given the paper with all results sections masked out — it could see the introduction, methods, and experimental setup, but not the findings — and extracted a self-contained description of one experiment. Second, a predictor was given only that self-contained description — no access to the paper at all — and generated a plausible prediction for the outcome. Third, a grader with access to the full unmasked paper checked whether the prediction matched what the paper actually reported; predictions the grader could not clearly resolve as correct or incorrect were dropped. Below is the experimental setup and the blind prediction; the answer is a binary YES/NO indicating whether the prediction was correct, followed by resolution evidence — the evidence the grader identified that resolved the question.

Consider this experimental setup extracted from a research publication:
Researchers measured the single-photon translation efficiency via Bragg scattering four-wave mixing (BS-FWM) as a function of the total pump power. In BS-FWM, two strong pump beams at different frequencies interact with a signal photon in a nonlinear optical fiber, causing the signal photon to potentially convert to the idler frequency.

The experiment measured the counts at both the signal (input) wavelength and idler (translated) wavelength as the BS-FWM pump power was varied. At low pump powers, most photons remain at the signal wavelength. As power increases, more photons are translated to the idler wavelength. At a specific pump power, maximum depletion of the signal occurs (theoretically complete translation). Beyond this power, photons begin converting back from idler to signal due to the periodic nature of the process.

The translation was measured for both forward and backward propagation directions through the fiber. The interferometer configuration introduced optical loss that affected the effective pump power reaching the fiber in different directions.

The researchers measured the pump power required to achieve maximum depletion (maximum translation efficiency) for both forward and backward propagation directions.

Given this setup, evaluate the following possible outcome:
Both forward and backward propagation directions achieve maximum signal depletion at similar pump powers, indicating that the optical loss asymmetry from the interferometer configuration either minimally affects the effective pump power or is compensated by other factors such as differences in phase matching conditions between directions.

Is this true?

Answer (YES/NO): NO